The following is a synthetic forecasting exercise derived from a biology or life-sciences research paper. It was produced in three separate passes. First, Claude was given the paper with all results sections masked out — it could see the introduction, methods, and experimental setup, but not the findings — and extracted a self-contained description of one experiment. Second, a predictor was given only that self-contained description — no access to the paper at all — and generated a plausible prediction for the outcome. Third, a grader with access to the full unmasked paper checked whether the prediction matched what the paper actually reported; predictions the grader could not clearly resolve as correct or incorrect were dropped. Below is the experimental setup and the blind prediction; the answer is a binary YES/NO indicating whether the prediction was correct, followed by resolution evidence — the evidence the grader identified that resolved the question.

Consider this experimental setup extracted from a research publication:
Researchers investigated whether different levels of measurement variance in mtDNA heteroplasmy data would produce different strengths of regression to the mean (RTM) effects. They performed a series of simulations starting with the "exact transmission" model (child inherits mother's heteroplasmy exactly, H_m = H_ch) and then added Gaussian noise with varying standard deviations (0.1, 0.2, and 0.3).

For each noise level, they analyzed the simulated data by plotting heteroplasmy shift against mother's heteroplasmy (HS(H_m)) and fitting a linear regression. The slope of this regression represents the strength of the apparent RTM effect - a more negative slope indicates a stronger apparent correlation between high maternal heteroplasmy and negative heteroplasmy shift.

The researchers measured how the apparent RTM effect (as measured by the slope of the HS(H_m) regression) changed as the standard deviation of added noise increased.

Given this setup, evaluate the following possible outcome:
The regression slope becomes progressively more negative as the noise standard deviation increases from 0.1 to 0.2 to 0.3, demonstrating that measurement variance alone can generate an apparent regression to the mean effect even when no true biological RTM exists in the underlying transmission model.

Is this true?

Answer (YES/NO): YES